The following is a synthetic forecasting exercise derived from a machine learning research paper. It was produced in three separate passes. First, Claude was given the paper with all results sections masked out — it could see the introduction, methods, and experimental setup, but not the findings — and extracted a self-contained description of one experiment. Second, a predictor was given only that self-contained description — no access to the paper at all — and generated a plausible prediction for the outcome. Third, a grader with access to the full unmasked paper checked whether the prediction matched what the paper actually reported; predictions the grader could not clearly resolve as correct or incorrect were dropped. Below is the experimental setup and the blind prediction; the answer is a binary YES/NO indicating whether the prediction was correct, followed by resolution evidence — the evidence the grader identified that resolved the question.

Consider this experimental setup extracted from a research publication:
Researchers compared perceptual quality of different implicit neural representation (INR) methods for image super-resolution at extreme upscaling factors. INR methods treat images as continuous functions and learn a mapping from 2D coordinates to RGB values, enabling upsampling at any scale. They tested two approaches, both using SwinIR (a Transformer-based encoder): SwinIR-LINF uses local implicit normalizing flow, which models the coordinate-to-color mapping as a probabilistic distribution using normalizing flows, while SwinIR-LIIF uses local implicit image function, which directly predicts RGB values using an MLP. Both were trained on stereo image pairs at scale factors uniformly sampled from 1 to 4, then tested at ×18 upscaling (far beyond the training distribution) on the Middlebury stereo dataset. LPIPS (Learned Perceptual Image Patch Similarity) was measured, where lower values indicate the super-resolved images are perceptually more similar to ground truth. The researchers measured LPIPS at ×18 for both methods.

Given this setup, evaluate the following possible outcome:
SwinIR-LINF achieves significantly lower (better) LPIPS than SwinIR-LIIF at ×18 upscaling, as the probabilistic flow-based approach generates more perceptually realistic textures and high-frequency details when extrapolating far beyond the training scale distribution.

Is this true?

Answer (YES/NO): YES